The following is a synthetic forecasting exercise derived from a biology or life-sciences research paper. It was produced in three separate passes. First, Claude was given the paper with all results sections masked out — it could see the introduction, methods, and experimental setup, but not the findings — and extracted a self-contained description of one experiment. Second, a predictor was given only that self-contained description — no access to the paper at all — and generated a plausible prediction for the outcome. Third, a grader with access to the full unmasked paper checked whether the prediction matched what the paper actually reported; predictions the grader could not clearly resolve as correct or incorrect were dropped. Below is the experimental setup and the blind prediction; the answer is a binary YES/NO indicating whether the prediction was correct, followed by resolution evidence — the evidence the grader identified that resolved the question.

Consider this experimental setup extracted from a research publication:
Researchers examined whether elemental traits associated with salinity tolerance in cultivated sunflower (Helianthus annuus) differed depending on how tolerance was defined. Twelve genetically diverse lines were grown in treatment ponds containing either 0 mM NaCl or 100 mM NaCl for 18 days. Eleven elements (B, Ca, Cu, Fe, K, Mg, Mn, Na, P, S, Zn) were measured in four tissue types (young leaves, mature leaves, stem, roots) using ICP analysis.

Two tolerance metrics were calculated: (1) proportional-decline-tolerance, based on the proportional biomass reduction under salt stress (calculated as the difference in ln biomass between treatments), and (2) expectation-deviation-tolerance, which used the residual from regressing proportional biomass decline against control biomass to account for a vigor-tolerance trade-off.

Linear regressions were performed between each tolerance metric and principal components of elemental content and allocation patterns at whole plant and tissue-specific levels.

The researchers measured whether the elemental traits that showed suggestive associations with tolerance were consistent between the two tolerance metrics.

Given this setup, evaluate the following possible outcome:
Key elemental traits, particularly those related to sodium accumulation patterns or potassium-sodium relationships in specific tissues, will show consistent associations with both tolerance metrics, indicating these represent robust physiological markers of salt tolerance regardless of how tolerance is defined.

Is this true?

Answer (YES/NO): NO